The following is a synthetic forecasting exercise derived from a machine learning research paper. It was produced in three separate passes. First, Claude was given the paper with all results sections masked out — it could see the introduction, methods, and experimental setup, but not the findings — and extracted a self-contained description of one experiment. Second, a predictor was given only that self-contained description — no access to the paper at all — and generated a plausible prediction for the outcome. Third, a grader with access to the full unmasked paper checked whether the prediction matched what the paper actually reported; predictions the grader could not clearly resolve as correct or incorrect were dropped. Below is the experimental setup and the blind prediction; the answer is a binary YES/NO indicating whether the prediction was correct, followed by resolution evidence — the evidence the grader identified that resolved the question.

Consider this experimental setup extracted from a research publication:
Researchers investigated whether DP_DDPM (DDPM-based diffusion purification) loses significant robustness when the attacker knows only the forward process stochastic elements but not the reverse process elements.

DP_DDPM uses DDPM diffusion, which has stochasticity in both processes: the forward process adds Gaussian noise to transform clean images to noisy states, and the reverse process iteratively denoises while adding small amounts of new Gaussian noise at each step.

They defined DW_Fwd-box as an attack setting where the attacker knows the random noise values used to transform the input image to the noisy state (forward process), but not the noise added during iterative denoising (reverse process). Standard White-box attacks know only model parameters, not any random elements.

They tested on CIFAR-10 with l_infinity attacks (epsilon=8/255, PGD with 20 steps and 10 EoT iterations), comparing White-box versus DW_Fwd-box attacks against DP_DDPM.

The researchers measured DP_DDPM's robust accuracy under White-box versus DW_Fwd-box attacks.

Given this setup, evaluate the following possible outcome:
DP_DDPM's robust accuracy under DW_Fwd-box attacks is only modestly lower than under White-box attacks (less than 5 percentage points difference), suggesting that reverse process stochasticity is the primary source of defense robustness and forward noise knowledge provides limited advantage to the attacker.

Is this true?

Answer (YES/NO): YES